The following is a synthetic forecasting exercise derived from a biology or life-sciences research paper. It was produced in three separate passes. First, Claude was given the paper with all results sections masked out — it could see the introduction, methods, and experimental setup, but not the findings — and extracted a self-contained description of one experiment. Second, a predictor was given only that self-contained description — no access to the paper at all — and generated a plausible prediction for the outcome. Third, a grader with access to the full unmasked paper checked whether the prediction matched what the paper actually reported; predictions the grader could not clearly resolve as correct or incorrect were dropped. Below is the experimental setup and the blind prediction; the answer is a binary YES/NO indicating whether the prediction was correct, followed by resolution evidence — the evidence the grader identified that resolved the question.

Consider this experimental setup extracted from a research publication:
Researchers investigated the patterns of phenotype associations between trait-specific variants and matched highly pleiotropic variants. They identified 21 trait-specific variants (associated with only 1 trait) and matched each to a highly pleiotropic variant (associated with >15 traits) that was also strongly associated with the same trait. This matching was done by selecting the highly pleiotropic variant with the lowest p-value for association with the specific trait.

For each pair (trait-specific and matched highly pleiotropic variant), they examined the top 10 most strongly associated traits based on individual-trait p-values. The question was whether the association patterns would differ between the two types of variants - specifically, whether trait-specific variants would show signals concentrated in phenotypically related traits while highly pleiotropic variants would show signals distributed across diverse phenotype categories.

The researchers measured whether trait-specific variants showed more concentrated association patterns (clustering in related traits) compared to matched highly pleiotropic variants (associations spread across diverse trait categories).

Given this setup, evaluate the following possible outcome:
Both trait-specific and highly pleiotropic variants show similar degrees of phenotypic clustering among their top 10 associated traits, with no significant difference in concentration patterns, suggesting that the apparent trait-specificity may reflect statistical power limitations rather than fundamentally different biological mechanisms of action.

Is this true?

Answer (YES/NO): NO